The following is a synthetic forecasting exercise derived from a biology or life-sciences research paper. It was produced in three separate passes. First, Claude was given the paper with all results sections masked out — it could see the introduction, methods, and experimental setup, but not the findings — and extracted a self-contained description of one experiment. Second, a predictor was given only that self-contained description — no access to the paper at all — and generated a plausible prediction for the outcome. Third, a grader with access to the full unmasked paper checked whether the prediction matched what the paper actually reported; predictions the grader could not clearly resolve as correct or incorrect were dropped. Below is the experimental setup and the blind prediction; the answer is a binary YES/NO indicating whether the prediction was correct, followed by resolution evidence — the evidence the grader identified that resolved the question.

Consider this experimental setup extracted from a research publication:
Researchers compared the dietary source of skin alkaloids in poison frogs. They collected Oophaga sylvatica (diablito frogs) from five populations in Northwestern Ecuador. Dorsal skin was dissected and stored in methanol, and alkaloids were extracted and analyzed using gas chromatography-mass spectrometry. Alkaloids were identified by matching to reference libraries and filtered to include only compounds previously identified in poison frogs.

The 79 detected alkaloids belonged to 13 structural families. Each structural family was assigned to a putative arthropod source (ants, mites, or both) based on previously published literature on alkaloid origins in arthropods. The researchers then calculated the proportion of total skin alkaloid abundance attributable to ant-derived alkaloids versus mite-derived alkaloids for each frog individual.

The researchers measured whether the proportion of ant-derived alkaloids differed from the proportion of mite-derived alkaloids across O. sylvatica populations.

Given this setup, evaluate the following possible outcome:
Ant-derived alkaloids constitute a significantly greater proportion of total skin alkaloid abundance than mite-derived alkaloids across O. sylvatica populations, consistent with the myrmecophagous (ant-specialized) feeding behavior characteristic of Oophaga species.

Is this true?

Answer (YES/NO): YES